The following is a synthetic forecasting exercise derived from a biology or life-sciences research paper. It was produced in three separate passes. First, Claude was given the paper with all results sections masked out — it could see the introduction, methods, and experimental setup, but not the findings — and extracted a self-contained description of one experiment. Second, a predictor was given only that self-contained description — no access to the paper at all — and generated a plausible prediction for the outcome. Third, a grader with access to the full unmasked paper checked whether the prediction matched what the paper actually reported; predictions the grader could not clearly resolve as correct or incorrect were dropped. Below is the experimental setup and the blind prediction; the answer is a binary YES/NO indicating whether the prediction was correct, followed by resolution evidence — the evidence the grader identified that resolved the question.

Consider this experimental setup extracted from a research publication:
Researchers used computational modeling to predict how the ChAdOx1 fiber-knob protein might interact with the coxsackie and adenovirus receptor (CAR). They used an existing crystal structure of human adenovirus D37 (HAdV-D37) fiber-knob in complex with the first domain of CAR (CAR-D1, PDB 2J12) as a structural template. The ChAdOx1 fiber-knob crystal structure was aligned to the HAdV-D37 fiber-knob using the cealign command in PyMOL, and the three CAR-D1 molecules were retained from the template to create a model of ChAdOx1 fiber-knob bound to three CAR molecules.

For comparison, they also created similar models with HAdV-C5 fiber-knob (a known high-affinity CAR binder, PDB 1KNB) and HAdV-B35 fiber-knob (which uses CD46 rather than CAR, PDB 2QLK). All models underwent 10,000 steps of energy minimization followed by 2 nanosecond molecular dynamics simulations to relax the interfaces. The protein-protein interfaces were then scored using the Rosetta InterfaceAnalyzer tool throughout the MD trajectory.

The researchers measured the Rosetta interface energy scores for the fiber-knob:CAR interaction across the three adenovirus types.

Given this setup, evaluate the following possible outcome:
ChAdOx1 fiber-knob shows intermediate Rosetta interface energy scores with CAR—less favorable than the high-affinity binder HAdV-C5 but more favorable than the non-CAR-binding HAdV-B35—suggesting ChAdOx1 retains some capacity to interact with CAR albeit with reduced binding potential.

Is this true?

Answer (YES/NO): YES